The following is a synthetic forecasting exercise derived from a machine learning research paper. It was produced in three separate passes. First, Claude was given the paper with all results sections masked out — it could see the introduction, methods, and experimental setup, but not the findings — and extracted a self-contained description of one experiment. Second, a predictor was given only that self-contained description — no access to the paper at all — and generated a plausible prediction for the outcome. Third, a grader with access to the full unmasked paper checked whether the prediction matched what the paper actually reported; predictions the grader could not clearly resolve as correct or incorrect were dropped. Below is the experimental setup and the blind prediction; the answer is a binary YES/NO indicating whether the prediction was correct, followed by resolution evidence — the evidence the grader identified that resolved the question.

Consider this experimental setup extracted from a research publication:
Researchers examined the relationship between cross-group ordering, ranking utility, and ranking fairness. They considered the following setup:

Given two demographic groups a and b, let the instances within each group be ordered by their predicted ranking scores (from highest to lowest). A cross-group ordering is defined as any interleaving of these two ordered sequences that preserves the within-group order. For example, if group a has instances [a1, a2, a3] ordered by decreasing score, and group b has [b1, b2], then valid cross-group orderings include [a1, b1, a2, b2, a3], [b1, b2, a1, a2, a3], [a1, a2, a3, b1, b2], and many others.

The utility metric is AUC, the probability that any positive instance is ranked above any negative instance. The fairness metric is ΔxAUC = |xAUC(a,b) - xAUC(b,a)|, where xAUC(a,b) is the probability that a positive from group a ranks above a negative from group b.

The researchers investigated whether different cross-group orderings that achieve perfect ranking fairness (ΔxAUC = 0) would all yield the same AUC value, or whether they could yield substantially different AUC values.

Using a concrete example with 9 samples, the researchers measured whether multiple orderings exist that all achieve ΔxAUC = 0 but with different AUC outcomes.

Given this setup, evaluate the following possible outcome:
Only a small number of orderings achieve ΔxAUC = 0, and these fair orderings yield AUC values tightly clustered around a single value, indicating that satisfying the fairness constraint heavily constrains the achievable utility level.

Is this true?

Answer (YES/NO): NO